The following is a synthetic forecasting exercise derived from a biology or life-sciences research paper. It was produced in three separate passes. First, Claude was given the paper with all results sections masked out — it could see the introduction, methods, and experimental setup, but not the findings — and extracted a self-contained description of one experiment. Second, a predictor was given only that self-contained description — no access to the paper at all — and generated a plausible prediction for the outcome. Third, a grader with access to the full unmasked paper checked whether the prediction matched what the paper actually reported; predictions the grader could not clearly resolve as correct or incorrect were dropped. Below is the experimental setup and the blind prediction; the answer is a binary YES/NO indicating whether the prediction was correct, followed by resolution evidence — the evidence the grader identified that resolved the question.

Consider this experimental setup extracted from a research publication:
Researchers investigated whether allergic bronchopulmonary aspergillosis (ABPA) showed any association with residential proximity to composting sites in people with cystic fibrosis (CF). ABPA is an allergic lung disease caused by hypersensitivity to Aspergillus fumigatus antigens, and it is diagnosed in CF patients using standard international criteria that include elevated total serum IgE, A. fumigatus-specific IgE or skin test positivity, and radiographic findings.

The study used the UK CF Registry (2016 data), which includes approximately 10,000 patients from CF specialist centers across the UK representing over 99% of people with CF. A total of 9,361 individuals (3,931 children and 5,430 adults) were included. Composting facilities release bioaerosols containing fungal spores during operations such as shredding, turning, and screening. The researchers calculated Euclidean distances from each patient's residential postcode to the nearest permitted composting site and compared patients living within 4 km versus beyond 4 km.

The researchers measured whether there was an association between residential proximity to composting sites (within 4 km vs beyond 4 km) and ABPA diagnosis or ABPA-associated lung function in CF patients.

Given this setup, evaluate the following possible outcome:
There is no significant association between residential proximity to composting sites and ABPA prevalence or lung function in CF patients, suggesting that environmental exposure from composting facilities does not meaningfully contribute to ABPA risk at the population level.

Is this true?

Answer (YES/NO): YES